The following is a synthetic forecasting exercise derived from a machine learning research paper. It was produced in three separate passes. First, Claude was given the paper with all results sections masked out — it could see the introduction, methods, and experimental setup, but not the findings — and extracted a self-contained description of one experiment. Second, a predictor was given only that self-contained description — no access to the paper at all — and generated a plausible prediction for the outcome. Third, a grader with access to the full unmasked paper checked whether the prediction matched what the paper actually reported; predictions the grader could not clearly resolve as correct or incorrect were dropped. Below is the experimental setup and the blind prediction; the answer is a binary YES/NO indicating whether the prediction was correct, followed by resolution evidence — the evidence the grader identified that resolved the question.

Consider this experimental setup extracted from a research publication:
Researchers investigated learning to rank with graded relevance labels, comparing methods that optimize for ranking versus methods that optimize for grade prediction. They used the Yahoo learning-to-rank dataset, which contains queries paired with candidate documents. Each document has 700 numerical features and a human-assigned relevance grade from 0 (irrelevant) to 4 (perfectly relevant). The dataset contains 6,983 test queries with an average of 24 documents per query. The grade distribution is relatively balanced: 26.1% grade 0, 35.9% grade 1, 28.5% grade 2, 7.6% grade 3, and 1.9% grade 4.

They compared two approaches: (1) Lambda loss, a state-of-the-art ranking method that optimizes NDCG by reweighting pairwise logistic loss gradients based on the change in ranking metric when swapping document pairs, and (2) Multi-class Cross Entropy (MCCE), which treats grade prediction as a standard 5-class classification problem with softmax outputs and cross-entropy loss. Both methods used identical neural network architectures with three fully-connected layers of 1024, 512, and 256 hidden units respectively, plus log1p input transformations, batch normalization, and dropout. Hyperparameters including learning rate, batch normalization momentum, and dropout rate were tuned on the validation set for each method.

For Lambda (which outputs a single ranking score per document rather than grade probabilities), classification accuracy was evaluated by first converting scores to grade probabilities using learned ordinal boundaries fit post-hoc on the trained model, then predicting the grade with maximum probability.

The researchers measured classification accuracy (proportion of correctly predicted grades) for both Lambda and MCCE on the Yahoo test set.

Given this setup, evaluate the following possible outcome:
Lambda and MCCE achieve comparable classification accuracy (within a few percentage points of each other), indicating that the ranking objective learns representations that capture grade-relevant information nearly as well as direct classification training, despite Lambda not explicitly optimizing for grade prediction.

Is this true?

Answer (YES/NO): NO